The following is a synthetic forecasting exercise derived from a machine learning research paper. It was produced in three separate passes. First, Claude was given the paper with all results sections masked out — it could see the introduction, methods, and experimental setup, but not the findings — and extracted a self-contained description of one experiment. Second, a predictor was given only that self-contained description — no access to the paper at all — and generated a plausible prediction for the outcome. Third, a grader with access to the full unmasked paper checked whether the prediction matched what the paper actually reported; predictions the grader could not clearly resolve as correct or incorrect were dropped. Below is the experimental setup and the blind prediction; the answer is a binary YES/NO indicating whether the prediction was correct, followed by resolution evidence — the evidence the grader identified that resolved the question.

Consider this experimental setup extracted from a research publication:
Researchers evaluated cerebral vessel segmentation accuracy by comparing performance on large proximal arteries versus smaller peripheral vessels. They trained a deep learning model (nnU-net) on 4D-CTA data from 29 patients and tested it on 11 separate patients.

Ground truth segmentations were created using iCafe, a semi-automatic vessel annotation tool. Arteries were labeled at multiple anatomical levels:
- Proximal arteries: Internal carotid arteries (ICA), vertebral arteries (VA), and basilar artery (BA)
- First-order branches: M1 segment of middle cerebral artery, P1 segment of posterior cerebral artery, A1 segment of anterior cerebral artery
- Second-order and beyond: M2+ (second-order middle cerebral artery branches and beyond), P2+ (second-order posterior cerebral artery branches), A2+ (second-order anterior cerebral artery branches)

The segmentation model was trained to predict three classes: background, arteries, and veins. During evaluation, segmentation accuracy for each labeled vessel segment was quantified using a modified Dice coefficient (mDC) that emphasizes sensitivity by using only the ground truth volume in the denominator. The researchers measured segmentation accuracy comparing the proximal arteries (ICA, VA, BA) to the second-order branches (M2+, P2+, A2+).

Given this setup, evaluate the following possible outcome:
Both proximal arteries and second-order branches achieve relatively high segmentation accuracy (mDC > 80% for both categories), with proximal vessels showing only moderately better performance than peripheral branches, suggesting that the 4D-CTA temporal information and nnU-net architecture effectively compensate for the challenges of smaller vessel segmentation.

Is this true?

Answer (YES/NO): NO